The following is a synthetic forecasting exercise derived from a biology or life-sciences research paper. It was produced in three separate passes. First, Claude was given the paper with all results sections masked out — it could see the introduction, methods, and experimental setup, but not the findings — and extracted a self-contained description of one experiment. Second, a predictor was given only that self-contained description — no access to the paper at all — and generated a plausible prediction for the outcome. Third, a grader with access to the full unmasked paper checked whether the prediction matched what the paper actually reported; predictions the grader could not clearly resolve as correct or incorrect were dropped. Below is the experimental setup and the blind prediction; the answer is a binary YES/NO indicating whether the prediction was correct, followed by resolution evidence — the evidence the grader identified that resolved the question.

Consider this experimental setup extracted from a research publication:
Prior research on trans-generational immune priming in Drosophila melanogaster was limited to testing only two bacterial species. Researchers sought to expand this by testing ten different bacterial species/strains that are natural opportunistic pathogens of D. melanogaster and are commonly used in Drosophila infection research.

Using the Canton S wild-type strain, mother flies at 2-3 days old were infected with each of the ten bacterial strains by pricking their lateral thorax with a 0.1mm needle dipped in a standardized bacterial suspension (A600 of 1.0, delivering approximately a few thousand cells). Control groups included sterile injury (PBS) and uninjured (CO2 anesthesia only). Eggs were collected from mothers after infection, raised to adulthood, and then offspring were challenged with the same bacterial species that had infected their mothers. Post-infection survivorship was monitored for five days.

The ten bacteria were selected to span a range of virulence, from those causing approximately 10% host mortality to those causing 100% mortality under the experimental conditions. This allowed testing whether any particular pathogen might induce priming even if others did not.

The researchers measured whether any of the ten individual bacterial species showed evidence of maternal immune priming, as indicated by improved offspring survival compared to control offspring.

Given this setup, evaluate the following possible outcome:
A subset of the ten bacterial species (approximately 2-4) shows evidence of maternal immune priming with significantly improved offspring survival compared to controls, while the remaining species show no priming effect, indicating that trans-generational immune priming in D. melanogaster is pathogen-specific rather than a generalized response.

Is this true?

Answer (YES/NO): NO